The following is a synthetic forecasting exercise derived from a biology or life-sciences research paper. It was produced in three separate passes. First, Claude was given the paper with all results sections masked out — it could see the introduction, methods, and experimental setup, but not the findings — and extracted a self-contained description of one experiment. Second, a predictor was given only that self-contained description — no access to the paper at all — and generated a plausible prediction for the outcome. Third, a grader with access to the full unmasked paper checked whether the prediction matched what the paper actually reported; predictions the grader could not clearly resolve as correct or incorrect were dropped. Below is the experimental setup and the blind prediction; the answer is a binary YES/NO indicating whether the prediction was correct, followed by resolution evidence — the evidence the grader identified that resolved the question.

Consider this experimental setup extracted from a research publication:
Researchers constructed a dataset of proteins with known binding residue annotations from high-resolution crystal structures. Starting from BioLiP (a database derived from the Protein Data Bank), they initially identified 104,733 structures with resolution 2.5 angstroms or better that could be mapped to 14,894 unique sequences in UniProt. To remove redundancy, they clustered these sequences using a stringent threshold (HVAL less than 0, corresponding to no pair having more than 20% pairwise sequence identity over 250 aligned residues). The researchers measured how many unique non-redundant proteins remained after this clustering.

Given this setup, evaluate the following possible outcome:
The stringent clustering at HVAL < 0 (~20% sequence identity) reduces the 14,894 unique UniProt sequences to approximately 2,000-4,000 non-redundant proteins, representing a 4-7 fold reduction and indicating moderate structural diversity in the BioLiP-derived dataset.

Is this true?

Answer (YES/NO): NO